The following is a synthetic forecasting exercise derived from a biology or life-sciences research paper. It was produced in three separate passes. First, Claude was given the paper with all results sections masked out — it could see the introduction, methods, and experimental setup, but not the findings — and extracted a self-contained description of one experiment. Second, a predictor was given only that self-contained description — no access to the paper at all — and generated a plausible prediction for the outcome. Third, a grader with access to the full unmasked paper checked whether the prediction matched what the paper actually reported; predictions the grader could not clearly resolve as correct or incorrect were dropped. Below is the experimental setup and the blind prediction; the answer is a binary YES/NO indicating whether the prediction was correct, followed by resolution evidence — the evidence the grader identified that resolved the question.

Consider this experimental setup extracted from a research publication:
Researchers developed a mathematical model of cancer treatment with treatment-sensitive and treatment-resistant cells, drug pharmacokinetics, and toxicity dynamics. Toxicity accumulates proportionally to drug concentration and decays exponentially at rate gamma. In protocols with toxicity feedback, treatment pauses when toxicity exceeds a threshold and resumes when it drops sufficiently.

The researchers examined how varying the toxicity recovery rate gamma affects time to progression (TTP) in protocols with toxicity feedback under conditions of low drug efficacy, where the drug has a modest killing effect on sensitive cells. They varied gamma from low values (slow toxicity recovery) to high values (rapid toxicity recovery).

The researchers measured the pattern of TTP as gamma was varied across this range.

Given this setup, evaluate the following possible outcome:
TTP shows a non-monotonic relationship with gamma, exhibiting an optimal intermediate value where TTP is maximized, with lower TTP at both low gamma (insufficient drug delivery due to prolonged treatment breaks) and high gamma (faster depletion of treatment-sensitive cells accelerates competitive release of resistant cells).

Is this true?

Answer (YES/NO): YES